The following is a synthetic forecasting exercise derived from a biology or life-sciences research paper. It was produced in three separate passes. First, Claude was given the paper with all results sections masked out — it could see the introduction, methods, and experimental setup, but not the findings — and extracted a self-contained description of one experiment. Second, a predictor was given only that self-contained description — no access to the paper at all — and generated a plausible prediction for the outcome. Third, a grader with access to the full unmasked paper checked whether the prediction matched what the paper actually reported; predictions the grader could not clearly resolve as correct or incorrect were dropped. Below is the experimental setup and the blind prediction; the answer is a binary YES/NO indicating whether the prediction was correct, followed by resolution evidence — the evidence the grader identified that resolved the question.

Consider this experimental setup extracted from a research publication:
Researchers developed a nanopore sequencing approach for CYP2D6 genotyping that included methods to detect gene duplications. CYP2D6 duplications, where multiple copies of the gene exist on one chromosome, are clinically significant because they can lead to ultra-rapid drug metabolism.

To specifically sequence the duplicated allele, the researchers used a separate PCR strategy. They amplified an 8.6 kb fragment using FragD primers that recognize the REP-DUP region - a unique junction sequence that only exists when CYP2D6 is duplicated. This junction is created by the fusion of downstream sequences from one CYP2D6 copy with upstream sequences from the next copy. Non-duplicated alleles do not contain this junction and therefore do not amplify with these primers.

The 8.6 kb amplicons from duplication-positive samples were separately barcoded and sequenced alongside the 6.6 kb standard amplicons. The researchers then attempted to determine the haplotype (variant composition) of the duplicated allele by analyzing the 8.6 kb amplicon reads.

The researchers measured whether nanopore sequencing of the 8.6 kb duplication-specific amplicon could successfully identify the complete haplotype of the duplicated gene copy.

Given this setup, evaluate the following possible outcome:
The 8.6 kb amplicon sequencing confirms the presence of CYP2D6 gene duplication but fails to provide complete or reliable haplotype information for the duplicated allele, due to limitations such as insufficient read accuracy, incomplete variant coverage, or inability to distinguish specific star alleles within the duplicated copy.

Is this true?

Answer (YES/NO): NO